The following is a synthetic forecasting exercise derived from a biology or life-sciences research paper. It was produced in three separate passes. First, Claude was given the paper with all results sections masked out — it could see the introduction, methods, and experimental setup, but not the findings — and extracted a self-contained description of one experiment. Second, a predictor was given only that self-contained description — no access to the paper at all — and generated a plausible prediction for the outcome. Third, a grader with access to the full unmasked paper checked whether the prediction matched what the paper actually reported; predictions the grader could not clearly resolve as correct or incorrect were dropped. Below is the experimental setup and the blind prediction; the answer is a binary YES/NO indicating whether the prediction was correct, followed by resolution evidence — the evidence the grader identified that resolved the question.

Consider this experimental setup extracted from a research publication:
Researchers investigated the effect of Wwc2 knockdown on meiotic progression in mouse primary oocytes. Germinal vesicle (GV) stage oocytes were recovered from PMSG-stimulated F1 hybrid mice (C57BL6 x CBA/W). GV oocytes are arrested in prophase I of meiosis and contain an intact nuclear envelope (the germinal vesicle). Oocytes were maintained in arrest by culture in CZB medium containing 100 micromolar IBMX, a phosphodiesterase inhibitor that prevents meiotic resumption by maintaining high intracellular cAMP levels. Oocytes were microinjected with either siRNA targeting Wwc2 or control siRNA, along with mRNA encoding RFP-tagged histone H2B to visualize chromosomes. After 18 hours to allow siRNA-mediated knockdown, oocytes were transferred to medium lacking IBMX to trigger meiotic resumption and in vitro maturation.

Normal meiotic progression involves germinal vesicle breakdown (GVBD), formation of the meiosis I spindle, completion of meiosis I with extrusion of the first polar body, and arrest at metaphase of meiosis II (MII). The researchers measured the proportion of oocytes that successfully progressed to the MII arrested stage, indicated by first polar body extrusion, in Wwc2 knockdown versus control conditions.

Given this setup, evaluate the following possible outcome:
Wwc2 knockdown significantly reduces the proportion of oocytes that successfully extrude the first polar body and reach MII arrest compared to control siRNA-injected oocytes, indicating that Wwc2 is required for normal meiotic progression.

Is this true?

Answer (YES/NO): YES